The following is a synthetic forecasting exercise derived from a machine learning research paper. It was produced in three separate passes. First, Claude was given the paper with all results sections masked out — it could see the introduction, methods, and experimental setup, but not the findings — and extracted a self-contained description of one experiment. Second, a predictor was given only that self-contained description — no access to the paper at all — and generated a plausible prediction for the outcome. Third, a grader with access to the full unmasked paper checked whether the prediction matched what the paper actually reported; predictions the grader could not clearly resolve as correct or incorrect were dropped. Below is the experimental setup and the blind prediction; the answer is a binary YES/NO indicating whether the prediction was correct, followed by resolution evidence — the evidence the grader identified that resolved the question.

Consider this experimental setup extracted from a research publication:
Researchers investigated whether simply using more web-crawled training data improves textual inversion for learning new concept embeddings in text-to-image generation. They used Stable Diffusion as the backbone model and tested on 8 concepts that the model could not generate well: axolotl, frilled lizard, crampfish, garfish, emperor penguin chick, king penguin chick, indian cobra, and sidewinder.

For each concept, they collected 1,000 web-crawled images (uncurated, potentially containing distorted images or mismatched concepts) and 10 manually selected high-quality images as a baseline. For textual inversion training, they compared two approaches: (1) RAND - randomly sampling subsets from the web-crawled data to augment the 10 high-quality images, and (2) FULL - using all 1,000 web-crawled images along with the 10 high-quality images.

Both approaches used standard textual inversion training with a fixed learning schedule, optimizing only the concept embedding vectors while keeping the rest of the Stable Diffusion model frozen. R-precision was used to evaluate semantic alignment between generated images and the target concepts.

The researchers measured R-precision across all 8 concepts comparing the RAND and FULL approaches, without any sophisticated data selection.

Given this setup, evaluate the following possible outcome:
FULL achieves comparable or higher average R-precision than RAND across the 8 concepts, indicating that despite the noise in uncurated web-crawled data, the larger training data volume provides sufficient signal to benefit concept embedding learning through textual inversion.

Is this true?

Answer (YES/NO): NO